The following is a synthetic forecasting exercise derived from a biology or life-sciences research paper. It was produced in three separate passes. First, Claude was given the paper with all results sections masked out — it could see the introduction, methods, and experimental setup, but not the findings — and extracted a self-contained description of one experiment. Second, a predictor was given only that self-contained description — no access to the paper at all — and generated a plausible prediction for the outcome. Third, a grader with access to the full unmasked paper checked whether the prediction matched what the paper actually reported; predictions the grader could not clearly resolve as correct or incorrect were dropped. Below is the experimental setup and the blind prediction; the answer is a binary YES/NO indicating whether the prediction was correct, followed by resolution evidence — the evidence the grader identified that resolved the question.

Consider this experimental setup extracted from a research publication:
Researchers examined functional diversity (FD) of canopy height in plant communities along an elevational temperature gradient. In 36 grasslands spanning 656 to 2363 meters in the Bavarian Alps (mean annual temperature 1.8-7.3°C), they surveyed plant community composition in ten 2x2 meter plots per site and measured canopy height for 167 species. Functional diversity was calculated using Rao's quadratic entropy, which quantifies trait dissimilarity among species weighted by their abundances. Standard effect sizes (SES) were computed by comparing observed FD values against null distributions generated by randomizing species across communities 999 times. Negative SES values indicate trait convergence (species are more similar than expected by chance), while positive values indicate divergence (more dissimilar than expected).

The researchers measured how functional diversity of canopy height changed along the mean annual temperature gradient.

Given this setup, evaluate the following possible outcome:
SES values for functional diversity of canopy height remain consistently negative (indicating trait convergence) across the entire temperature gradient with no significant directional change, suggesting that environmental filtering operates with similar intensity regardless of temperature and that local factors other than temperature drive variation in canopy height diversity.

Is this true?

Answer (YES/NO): NO